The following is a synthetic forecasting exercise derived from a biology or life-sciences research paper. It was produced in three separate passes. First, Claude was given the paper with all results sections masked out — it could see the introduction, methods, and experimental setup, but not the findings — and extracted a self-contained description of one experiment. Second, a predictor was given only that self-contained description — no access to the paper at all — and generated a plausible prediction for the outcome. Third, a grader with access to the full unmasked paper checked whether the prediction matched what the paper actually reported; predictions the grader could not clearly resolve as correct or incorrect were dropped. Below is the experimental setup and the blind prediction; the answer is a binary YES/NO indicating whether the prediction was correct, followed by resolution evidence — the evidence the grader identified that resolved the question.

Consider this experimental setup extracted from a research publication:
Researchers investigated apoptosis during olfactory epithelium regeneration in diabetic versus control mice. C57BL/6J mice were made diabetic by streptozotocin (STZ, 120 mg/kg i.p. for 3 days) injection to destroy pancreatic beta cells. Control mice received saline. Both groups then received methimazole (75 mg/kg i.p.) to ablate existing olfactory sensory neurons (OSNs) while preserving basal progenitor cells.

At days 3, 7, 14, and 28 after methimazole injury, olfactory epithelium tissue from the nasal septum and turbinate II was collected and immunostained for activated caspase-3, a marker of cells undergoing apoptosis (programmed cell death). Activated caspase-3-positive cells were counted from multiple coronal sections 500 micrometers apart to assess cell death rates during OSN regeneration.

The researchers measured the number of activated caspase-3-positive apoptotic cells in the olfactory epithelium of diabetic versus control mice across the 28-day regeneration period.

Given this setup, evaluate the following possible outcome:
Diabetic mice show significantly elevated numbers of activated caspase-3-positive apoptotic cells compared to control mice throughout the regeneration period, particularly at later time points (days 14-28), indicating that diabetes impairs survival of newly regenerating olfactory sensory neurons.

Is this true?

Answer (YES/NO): NO